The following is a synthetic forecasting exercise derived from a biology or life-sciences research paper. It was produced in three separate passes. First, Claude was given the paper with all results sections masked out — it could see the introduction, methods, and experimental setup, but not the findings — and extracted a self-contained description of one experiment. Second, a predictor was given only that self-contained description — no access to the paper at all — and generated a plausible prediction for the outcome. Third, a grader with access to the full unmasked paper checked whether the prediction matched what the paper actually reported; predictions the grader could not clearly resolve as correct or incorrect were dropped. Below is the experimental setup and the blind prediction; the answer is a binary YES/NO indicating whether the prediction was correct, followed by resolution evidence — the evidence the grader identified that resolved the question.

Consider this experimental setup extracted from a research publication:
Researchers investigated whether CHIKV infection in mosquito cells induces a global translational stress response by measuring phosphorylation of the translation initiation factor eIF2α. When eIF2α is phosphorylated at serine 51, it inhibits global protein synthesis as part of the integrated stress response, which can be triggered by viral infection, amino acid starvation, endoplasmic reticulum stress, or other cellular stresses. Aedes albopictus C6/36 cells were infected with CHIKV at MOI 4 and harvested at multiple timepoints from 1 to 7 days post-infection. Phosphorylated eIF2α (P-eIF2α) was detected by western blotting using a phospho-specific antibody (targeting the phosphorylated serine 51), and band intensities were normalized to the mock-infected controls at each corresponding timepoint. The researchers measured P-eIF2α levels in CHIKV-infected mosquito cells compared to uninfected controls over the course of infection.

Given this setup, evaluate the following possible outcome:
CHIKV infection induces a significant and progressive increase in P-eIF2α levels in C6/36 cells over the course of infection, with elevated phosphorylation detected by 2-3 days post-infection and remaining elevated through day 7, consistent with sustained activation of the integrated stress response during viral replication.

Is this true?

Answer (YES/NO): NO